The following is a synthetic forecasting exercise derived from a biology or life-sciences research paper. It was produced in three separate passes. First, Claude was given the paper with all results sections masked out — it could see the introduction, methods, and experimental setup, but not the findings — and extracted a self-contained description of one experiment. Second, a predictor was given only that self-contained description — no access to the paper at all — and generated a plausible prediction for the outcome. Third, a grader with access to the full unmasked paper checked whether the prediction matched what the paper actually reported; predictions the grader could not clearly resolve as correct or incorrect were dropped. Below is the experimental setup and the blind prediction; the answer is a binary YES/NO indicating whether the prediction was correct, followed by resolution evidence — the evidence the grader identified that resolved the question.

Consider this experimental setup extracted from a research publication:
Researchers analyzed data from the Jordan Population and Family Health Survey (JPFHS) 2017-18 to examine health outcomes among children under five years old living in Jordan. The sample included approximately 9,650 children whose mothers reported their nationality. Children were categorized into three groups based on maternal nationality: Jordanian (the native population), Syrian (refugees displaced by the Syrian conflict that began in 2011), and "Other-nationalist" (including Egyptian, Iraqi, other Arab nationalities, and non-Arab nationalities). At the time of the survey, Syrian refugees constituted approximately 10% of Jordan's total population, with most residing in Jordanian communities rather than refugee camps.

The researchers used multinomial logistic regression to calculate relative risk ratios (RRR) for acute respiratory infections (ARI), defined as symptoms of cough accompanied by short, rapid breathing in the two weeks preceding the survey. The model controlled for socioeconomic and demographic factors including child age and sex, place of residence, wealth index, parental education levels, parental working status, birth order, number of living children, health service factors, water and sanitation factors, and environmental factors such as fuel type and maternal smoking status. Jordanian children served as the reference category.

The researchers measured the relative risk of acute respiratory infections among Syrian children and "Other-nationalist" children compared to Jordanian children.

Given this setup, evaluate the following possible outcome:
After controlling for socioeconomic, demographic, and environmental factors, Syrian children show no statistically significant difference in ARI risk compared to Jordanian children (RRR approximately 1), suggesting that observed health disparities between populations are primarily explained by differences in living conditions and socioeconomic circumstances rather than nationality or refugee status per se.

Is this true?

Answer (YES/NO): NO